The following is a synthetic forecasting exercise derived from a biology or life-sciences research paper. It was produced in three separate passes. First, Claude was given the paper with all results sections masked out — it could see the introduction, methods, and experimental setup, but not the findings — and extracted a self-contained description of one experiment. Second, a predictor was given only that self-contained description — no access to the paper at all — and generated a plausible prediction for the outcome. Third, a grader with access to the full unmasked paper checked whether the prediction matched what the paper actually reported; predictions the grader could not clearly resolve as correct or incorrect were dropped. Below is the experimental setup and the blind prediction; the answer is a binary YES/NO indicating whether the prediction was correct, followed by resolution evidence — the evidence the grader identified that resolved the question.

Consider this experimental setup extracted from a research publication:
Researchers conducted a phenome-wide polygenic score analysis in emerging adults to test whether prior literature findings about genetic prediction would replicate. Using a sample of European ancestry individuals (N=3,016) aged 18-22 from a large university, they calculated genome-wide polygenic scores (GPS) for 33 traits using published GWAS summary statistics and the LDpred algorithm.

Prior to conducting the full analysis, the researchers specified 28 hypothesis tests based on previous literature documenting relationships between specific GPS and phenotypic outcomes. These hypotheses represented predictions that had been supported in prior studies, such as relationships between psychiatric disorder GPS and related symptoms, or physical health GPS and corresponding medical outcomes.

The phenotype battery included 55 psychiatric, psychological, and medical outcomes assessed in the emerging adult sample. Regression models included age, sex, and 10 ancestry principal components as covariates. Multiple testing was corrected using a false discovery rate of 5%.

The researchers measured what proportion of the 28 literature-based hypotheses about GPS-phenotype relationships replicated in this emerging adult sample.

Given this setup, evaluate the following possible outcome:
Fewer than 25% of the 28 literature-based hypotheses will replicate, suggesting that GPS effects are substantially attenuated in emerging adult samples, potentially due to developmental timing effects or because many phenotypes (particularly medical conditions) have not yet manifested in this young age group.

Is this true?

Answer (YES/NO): NO